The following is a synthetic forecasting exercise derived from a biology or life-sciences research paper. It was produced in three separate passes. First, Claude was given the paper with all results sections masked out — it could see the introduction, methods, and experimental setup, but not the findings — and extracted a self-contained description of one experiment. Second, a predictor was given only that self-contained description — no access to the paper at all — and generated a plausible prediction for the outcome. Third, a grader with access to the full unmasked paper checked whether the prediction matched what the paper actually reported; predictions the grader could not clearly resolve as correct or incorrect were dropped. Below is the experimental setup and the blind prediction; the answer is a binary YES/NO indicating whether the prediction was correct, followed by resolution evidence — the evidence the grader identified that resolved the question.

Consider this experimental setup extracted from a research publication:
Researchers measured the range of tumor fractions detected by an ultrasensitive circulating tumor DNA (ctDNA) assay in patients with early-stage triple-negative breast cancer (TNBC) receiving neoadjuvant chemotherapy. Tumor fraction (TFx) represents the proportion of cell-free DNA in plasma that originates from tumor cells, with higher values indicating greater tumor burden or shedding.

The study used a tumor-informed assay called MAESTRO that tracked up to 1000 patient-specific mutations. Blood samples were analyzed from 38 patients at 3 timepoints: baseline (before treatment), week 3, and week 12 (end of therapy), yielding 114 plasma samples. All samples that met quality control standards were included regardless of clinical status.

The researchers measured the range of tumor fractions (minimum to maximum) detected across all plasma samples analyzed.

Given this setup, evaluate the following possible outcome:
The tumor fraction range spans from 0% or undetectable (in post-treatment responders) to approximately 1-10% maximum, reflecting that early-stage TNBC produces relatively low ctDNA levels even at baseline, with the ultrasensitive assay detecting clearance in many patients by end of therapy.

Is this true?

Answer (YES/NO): NO